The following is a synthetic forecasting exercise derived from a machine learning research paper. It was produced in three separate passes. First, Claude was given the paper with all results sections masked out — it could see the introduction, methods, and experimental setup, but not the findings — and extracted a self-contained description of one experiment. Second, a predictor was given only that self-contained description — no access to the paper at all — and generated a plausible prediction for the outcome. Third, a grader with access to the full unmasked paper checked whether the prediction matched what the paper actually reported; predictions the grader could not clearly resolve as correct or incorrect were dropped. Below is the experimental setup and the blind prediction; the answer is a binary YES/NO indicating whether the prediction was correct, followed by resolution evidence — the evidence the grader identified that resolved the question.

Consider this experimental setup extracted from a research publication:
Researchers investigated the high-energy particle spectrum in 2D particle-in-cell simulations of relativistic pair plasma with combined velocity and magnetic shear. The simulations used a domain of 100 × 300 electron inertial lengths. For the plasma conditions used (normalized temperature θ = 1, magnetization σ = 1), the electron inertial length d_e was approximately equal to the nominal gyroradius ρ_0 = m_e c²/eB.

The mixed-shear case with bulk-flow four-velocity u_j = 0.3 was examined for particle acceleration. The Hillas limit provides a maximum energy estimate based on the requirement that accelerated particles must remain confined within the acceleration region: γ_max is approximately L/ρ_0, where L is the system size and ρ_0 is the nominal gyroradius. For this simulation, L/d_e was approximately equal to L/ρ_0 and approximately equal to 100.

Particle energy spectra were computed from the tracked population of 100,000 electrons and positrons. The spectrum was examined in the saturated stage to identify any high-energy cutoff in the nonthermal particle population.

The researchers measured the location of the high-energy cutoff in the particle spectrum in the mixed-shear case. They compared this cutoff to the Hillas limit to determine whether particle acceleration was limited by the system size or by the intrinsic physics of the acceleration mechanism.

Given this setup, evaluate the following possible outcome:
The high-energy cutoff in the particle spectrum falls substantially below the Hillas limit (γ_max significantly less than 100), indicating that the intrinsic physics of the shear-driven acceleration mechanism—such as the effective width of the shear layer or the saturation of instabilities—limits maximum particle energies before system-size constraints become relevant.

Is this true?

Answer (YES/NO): NO